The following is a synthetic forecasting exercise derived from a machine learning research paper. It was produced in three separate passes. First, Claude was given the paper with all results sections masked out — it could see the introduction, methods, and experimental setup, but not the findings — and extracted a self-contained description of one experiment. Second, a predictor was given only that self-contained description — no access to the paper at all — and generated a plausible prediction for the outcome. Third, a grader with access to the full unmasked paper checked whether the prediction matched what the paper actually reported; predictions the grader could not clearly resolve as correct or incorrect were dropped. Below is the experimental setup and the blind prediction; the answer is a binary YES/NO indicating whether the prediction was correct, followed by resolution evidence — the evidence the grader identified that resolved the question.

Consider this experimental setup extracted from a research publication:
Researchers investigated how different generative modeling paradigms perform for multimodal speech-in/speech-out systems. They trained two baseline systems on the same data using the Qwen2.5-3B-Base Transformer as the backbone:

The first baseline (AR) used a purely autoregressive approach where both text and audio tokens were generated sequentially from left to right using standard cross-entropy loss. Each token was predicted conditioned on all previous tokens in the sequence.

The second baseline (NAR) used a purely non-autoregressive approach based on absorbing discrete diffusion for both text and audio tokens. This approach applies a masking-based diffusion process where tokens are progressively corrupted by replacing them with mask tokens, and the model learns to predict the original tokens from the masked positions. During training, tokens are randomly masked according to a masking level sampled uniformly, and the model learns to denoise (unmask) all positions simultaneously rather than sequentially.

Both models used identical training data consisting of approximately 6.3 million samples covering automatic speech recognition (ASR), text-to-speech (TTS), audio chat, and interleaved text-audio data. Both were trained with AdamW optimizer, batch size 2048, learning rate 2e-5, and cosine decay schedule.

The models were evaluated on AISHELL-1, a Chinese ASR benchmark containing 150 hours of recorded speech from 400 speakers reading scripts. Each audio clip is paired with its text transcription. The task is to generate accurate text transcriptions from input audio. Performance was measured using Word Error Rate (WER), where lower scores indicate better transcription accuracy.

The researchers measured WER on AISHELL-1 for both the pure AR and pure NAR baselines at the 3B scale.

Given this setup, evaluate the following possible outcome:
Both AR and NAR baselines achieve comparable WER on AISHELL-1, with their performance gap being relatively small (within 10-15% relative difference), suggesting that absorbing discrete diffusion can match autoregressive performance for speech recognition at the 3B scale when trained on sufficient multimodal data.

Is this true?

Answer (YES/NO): NO